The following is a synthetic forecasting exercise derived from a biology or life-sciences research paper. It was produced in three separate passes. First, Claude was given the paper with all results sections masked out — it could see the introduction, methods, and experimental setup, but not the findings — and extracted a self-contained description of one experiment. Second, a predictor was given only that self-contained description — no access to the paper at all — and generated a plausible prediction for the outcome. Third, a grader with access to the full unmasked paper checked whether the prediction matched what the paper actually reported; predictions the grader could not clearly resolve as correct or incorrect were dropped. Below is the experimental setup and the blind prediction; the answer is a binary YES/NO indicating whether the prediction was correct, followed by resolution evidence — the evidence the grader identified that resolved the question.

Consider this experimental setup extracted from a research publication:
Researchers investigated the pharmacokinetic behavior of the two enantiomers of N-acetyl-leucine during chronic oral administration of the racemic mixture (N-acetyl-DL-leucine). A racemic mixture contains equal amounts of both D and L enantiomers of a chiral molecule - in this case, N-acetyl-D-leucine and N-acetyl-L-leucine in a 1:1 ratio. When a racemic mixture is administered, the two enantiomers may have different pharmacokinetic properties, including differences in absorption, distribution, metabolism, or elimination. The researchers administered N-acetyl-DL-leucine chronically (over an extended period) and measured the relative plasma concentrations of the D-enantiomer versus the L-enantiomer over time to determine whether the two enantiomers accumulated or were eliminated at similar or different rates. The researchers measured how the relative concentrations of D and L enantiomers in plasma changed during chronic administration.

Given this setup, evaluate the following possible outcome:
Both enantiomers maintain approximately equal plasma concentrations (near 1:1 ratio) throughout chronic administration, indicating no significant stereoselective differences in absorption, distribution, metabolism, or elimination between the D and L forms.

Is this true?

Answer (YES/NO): NO